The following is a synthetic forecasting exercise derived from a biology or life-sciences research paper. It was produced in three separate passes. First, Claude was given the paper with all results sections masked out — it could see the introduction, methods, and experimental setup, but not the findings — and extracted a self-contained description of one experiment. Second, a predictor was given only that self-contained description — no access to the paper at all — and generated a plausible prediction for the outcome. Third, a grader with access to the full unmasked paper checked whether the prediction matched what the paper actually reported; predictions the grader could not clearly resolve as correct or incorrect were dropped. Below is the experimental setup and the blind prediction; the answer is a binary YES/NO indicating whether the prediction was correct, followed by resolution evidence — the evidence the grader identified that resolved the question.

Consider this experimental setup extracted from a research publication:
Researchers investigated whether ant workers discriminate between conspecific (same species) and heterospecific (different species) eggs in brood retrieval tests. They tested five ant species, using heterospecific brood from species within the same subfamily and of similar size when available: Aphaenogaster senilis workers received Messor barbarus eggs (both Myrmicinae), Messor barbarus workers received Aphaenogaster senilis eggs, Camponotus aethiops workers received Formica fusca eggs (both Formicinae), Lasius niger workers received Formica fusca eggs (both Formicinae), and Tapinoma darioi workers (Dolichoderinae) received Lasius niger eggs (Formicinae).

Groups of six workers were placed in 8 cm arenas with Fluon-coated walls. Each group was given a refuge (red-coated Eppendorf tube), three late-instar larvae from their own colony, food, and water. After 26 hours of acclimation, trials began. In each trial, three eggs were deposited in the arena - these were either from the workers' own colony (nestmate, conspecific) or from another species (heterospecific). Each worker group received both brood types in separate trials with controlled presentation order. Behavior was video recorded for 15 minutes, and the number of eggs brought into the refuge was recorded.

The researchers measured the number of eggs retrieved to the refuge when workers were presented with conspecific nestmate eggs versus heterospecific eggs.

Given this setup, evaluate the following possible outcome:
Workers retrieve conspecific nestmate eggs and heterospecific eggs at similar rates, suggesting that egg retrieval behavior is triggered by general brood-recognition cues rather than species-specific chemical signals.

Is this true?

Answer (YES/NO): NO